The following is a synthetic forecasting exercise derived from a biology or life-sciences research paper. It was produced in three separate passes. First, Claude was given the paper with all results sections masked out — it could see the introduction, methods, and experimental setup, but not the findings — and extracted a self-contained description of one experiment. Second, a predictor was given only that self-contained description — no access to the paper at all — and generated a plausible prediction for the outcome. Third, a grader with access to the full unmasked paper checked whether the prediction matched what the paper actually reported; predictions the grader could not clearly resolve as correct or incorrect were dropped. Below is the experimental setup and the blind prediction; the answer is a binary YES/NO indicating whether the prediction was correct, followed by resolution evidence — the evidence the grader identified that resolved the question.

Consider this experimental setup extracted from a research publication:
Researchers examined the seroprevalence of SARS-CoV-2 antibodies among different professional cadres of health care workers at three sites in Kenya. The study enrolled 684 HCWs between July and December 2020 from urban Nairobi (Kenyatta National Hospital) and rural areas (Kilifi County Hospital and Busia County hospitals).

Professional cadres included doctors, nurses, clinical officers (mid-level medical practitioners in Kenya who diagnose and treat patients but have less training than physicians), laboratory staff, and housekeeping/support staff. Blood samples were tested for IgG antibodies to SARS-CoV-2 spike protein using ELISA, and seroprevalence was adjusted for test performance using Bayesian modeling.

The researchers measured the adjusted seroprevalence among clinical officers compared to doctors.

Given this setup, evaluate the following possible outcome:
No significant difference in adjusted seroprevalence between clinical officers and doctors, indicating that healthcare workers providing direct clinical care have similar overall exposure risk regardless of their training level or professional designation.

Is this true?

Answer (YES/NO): YES